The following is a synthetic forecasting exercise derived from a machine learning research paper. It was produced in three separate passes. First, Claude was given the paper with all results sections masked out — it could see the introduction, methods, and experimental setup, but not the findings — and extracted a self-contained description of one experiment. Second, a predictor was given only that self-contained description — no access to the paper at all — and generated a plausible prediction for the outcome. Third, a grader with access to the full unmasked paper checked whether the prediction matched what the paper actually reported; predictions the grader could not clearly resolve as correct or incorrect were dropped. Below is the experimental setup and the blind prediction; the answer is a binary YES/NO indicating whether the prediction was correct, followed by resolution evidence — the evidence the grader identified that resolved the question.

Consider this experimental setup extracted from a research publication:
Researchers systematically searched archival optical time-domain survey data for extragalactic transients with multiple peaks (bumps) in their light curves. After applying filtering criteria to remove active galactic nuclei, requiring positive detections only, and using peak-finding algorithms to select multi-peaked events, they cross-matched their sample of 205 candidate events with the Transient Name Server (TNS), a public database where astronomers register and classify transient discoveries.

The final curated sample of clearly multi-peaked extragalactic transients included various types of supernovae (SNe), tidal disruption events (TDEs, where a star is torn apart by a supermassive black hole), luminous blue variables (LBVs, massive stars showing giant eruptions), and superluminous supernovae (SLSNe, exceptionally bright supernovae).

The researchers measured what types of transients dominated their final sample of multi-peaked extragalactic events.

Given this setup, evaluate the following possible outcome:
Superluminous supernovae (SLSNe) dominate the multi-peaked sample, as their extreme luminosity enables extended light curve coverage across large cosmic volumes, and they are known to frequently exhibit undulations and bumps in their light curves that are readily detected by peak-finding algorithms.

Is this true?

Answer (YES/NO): NO